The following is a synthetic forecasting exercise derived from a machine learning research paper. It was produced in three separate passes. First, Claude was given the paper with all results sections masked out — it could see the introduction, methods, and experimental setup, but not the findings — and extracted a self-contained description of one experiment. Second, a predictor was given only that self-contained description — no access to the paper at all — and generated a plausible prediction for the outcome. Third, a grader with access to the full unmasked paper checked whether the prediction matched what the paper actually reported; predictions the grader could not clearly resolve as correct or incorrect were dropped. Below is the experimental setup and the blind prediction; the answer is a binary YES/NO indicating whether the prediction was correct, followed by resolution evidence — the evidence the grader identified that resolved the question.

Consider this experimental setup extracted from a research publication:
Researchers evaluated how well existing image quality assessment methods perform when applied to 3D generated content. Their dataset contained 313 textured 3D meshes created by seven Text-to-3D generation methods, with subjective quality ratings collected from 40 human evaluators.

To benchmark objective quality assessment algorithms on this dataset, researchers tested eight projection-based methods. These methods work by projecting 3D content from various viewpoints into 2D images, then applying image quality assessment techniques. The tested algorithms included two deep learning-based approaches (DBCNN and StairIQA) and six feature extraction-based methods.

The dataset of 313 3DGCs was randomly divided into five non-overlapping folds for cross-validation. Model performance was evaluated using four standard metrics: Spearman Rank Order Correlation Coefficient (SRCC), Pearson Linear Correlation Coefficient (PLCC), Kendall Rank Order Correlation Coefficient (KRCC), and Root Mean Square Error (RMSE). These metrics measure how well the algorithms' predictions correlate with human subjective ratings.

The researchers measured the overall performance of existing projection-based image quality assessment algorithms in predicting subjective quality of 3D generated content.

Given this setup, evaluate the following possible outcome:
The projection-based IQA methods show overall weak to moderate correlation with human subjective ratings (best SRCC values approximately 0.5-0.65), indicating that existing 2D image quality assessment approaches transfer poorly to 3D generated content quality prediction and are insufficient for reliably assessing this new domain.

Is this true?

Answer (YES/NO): YES